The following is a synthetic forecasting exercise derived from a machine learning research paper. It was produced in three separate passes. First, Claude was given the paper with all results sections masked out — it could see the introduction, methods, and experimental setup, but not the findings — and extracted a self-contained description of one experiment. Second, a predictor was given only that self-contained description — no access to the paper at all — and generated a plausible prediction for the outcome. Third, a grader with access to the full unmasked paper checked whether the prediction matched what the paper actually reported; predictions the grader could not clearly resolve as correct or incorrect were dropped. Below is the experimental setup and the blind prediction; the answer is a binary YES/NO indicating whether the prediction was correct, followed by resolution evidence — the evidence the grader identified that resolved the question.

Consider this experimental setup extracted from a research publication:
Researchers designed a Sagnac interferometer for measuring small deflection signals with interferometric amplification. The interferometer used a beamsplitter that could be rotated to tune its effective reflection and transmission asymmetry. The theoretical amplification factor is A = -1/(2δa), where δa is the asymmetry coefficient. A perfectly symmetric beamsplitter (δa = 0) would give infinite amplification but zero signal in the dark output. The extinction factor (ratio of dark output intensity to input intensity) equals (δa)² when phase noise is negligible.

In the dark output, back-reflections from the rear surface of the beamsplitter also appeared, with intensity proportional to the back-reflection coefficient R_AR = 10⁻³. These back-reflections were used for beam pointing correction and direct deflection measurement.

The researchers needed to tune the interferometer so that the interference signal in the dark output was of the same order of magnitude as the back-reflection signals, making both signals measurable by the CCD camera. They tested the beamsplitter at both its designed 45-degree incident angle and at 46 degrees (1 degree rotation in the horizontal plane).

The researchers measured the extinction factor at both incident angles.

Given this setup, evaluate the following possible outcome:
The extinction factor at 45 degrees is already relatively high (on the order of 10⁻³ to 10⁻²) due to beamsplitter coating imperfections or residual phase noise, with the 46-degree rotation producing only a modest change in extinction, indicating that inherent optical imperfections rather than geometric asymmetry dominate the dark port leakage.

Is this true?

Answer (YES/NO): NO